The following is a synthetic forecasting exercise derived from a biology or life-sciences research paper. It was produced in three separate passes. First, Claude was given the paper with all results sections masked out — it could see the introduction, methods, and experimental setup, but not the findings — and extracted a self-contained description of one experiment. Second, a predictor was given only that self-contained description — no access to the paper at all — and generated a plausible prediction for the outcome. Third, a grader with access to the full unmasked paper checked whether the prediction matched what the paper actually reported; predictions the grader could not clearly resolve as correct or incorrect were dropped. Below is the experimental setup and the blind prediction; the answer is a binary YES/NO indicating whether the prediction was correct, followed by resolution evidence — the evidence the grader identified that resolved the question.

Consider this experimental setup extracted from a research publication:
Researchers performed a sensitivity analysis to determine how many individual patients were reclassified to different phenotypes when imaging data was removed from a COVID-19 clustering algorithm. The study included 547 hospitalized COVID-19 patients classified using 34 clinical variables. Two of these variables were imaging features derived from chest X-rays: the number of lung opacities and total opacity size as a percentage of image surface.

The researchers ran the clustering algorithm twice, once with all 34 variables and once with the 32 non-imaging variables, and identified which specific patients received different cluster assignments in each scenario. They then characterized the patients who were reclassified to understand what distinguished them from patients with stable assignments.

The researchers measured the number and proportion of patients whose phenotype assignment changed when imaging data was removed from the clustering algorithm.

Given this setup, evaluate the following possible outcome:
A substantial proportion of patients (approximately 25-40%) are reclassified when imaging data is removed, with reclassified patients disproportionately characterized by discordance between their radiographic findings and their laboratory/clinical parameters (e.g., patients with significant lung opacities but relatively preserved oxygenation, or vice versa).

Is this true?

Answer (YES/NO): NO